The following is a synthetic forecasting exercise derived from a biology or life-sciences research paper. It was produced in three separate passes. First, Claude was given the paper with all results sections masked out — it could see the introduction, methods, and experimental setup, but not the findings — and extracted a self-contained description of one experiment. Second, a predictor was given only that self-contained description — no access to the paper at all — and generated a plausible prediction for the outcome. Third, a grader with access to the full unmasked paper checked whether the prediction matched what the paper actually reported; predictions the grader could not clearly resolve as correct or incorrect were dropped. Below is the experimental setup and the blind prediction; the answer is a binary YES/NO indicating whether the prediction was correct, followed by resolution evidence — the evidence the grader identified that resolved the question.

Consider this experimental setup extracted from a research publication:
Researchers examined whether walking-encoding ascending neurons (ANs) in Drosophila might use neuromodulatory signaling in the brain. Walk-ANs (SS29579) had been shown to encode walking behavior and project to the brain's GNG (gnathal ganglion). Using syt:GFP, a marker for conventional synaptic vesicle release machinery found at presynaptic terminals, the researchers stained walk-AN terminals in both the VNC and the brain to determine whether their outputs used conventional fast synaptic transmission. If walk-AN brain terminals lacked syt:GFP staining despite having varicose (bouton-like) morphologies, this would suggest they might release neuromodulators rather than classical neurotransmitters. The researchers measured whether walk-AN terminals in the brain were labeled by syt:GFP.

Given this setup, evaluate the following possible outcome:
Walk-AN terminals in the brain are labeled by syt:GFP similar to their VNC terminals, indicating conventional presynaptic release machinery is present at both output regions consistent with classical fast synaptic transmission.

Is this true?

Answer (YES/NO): NO